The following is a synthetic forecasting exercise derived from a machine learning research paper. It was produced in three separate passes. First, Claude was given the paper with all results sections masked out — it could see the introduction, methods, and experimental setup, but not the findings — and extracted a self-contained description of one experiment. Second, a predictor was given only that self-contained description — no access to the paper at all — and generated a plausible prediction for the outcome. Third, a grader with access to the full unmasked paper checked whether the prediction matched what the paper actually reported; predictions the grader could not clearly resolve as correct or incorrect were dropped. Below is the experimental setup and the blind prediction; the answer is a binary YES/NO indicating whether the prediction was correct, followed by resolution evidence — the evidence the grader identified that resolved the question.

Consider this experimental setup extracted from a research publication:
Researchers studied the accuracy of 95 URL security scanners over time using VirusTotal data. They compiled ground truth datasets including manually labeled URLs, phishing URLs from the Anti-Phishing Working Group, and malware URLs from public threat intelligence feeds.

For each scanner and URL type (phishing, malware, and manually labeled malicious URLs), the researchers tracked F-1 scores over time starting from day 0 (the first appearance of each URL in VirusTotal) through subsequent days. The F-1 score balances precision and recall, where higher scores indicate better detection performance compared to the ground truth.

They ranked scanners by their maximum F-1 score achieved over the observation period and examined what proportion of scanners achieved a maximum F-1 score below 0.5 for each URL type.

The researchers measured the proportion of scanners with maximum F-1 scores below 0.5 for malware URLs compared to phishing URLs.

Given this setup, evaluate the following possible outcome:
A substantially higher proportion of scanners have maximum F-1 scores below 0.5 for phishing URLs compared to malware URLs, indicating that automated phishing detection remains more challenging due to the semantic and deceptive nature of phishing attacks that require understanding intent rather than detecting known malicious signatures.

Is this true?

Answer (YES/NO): NO